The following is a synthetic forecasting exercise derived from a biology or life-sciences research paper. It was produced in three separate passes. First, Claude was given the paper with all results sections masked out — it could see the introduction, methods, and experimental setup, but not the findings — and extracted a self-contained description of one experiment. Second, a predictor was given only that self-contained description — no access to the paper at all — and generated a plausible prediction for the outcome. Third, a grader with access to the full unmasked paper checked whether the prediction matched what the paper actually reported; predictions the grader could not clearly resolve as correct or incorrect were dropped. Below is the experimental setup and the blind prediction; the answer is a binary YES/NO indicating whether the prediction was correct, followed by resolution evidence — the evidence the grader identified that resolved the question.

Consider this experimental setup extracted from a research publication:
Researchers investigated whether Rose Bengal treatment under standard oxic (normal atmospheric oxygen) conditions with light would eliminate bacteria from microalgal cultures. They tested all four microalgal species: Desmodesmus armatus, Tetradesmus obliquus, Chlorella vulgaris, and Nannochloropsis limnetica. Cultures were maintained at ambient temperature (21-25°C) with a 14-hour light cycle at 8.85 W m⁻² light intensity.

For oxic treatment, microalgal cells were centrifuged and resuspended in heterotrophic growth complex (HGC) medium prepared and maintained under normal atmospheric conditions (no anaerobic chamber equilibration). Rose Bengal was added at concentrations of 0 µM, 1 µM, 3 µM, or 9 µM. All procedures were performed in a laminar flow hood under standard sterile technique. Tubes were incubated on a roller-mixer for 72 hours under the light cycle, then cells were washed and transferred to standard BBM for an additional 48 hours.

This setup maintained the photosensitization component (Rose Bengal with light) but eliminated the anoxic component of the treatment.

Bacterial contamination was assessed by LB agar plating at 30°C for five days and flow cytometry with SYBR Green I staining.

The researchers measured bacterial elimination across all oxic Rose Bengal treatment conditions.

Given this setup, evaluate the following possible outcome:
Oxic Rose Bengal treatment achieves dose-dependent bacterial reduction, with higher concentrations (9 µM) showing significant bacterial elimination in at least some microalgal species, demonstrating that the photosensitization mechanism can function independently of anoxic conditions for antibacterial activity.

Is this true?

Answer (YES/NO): NO